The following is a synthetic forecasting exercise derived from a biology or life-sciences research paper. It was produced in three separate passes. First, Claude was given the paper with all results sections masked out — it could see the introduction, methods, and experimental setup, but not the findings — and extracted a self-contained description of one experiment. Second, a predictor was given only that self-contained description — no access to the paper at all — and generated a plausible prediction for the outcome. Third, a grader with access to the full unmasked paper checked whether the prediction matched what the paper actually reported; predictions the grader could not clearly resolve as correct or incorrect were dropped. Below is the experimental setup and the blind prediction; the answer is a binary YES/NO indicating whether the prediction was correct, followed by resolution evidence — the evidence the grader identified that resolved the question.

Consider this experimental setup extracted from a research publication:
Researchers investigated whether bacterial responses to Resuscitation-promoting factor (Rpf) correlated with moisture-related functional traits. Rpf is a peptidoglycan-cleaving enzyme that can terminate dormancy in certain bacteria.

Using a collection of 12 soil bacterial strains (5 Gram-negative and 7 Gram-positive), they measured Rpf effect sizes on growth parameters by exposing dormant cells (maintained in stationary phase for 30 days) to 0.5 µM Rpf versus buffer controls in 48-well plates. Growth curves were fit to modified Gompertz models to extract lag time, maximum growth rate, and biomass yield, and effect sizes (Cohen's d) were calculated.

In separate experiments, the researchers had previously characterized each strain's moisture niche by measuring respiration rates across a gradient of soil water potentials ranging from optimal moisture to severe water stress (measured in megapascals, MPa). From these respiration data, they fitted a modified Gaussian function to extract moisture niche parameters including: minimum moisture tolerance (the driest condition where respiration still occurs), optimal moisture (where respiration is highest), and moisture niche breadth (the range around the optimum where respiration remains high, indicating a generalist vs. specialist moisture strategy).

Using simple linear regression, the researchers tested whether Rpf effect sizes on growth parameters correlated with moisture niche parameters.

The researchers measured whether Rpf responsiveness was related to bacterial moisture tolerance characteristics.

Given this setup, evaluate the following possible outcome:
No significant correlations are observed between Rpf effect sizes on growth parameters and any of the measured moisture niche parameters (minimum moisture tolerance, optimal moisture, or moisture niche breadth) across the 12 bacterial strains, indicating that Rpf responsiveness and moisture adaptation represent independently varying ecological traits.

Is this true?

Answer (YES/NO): NO